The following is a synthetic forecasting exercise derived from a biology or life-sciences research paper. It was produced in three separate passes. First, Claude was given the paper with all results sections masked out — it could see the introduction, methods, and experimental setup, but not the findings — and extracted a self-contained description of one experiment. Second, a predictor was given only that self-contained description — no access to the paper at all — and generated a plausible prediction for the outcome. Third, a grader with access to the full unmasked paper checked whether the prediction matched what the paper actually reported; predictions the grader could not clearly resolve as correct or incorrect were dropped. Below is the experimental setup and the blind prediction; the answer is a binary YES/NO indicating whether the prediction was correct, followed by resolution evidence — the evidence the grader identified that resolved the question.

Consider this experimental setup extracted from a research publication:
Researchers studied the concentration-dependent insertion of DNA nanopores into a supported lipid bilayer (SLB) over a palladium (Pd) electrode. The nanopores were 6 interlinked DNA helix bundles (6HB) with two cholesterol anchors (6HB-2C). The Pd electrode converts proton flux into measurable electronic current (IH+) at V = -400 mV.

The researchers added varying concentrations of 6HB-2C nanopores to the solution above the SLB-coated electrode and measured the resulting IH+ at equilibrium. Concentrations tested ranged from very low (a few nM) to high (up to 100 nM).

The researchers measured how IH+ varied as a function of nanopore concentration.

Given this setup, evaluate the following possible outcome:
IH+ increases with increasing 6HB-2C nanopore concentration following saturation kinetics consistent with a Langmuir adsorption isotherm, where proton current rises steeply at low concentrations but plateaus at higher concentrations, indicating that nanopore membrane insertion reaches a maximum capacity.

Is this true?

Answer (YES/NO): YES